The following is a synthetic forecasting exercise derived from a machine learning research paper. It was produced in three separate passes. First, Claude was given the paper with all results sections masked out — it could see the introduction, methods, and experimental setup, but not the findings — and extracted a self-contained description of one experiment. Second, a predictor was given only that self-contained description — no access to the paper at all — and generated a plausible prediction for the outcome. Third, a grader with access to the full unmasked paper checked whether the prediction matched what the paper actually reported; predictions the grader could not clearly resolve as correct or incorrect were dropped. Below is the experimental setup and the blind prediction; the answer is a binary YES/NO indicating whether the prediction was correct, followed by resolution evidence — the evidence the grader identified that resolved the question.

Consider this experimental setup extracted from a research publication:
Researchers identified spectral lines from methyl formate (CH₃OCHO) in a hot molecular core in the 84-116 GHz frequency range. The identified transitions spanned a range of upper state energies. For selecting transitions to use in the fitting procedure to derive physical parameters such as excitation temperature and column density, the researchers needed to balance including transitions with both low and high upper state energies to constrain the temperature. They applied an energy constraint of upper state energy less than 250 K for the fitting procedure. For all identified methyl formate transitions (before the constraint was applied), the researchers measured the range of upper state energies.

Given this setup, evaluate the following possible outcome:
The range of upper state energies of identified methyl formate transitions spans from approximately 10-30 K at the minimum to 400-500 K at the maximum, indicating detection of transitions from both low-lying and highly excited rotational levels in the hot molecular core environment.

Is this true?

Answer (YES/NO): YES